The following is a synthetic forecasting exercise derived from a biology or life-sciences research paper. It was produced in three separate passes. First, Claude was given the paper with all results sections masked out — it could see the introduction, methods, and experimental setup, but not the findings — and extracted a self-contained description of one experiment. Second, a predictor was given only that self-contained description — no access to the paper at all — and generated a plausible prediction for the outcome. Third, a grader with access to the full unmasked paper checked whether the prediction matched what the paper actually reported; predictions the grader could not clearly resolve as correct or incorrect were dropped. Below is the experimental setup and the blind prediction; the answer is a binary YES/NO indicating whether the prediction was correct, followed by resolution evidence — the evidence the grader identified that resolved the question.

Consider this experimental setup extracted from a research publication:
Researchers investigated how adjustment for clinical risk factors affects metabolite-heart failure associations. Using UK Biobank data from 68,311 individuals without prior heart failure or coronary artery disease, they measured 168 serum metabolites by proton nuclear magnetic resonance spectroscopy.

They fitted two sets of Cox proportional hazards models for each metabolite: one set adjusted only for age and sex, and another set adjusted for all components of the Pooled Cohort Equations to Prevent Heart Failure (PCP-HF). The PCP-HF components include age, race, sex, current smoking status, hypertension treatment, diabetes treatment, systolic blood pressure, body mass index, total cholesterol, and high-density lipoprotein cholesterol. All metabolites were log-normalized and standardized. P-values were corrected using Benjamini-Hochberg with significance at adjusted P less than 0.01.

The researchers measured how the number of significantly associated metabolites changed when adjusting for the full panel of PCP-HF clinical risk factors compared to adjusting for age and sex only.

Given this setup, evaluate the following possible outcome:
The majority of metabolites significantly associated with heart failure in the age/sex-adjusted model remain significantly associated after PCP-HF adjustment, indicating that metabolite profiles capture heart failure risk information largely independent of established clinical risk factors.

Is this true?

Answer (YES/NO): NO